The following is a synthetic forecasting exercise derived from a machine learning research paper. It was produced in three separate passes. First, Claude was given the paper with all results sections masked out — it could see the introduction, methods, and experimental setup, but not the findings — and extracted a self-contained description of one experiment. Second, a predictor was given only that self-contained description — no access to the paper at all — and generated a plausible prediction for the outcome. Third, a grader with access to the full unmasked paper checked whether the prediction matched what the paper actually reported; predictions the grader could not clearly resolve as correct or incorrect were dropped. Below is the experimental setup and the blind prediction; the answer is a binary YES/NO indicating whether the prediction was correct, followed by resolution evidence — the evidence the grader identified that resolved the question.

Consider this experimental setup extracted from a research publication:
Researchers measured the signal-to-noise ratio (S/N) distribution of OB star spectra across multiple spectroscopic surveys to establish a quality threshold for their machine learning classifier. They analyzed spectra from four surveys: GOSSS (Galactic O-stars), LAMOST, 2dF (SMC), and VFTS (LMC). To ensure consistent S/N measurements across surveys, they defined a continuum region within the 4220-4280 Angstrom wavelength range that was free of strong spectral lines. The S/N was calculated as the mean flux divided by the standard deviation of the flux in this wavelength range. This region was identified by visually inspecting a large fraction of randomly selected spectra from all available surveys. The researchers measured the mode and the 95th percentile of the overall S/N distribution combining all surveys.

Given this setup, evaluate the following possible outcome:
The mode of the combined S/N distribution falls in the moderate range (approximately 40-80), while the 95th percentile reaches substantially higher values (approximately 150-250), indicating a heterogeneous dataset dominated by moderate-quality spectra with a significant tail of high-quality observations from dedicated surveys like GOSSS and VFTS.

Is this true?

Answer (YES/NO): YES